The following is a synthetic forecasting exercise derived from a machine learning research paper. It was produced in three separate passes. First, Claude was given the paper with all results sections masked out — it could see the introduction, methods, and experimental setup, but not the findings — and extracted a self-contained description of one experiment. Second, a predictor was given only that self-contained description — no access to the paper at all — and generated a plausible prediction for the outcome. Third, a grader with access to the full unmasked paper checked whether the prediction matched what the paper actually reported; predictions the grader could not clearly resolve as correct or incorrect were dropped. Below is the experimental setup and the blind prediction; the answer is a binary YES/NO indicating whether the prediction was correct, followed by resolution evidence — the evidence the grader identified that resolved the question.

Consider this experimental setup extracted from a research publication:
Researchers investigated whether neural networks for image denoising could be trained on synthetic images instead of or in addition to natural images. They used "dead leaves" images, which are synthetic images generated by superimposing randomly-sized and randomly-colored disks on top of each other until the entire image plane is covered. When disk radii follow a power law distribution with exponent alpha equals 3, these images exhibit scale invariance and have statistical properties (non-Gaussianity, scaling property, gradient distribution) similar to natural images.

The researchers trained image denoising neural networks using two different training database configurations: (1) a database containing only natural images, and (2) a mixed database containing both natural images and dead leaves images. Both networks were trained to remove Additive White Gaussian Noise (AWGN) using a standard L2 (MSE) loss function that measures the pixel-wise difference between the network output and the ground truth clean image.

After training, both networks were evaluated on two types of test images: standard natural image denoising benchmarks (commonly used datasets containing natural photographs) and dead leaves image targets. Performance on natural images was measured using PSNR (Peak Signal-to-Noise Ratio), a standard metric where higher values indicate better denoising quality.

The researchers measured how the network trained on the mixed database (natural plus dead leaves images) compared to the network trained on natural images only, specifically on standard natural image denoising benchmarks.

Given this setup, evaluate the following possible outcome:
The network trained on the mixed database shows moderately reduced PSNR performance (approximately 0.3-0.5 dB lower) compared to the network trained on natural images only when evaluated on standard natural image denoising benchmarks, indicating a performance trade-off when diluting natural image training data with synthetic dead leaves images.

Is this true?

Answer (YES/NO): NO